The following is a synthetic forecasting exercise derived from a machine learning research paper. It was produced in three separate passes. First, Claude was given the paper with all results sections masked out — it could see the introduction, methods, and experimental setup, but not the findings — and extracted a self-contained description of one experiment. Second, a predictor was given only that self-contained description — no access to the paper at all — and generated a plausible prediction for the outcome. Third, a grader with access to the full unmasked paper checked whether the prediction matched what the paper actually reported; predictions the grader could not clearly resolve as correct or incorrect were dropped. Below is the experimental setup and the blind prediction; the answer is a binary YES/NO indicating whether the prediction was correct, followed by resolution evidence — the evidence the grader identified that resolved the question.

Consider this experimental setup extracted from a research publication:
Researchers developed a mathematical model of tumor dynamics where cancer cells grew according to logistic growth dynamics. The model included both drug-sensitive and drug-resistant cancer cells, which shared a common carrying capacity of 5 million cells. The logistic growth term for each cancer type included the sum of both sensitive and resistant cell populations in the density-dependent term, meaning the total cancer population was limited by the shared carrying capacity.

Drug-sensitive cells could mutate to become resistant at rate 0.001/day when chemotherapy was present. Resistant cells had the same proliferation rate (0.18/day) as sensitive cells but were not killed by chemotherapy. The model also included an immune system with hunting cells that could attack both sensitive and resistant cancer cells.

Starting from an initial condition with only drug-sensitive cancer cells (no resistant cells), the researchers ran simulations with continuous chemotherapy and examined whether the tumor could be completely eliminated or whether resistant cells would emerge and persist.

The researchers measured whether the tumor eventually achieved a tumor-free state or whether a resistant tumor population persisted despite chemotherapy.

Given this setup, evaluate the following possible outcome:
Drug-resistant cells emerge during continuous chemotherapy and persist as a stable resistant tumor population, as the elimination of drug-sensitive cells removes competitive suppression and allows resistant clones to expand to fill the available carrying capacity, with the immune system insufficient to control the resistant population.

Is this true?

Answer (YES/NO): YES